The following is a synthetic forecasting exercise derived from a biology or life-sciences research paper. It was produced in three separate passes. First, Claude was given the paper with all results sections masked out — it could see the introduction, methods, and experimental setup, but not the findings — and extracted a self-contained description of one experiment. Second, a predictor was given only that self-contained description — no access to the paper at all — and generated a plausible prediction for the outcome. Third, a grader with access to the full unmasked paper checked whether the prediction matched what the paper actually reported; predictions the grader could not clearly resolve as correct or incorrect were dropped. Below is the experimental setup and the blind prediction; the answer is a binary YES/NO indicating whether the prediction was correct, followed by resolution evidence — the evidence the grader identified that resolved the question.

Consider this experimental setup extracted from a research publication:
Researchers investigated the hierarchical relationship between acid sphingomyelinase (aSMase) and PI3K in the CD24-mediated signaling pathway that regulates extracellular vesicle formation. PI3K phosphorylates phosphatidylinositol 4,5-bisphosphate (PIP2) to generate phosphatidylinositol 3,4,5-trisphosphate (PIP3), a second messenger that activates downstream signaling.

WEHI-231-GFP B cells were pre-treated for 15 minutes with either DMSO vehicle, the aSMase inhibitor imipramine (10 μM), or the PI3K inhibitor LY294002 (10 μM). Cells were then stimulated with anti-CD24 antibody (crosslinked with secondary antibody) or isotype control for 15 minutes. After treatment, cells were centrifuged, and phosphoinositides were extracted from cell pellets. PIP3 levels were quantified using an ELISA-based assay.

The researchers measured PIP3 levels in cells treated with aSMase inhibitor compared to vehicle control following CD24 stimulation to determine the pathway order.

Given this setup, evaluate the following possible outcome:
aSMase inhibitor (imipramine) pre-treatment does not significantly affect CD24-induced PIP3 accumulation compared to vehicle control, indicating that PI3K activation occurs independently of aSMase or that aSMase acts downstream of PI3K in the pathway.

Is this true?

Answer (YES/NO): NO